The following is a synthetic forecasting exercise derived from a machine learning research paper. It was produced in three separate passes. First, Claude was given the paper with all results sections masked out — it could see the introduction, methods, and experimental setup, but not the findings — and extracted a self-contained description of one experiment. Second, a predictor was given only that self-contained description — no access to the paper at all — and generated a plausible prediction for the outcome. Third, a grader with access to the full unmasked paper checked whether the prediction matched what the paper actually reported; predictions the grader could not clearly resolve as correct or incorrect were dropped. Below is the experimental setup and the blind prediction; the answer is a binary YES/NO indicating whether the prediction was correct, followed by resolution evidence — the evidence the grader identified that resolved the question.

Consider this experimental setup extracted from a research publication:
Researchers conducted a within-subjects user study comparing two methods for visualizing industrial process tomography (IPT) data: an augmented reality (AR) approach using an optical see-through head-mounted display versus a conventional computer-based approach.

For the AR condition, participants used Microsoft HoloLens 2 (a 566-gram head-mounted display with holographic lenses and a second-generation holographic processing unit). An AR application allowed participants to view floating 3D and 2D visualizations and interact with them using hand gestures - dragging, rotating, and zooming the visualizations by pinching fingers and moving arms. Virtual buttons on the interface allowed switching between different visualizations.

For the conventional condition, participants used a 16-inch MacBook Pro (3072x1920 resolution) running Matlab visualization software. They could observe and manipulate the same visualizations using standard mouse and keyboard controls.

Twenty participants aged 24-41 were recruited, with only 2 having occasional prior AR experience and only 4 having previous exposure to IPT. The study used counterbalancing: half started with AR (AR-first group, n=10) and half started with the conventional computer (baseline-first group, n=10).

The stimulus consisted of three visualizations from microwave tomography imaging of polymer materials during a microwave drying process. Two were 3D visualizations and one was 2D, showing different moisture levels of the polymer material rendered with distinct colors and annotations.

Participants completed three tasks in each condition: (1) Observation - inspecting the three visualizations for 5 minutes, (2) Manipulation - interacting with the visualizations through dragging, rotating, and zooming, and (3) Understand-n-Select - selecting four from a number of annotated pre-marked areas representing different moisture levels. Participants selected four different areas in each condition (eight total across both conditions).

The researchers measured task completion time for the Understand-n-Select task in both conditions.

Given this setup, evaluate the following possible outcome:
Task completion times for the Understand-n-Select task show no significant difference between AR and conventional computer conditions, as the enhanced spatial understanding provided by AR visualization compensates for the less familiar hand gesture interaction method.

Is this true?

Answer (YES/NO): NO